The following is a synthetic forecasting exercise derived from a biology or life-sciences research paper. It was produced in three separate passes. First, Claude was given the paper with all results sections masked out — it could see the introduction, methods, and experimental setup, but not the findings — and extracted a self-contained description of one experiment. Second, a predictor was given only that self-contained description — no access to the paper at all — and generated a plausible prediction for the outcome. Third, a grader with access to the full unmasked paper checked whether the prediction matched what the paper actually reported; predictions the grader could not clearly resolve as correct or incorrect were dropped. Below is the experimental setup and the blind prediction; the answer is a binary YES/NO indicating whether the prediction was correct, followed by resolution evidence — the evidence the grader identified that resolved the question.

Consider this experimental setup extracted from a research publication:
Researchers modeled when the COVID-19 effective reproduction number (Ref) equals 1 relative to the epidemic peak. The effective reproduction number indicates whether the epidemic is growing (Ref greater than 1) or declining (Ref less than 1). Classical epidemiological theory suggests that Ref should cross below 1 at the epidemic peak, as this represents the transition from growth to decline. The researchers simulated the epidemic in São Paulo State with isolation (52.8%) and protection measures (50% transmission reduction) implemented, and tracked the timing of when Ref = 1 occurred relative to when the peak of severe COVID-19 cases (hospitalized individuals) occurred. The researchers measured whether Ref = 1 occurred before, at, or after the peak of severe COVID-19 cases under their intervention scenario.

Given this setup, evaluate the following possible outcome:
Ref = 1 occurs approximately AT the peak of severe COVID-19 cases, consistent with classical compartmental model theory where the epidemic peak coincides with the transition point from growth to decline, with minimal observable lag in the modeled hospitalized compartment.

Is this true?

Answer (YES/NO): NO